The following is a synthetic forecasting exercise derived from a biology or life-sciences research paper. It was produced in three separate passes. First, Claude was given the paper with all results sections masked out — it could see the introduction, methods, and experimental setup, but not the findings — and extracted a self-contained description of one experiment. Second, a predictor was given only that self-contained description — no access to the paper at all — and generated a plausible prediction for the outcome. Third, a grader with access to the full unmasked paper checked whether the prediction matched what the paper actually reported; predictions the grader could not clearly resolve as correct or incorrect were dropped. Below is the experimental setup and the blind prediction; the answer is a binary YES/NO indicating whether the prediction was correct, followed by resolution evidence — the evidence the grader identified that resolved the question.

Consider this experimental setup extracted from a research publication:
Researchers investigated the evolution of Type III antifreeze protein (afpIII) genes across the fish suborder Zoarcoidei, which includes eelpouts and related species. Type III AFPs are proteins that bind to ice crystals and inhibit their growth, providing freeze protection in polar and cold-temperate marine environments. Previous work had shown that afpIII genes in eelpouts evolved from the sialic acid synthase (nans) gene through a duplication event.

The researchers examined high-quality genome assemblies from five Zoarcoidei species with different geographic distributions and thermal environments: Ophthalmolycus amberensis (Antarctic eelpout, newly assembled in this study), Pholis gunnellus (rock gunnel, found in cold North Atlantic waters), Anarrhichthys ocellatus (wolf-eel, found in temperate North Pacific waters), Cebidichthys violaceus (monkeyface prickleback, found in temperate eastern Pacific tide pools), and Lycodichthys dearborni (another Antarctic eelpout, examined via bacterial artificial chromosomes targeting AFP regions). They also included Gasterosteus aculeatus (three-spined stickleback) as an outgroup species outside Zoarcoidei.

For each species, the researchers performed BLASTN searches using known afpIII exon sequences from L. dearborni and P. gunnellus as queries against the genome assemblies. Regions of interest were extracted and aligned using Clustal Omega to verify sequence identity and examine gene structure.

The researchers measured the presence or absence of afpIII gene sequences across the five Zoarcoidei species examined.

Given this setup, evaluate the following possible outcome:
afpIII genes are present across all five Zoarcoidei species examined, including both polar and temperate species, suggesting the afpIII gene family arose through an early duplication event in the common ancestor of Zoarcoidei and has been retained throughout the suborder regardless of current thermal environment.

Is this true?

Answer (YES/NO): NO